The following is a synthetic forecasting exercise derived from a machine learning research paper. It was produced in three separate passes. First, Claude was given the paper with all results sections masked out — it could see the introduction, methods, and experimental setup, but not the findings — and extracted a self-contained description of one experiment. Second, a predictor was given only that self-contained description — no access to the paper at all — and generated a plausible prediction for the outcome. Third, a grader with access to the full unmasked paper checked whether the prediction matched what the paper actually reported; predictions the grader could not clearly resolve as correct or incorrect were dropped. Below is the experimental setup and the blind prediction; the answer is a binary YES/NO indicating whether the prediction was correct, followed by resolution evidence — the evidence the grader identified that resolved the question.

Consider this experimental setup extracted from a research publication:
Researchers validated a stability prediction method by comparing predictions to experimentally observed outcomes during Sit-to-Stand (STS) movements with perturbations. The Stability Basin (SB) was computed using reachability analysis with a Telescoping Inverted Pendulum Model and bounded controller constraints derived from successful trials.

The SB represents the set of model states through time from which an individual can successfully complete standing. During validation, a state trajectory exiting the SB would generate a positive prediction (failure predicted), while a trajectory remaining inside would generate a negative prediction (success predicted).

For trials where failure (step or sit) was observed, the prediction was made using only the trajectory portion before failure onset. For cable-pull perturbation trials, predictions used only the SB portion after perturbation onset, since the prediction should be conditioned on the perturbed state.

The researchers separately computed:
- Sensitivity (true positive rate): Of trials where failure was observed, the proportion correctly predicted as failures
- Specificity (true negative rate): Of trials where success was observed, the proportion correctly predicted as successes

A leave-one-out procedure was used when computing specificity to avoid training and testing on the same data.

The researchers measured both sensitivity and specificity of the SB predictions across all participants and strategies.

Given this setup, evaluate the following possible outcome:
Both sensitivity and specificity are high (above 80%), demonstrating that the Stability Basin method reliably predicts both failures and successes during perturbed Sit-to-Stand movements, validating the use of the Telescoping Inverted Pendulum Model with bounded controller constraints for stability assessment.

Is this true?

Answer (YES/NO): YES